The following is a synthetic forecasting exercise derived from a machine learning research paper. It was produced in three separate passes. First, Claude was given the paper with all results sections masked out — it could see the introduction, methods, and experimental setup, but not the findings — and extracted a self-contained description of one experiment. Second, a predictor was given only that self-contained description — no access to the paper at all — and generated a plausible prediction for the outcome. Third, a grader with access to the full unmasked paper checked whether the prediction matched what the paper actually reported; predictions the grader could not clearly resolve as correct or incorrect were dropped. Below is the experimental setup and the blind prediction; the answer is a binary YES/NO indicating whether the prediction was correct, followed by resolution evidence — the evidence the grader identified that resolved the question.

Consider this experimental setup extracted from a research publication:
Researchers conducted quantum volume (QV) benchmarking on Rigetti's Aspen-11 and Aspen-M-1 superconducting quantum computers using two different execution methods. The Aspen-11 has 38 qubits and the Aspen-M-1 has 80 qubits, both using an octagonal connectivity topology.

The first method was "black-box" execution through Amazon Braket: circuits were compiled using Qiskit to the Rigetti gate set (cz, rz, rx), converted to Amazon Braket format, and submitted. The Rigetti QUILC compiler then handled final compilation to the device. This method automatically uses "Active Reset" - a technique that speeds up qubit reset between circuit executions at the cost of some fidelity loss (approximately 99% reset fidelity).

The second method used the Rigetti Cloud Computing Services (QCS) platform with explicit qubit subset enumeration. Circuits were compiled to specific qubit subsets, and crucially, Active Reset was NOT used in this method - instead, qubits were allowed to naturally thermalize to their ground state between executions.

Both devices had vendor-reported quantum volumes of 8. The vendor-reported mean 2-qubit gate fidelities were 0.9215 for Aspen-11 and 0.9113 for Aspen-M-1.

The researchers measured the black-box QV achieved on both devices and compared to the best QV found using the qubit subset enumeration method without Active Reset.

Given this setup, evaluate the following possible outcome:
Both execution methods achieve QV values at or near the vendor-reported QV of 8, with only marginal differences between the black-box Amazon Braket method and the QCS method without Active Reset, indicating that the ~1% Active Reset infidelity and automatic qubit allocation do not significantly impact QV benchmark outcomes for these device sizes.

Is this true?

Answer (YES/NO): NO